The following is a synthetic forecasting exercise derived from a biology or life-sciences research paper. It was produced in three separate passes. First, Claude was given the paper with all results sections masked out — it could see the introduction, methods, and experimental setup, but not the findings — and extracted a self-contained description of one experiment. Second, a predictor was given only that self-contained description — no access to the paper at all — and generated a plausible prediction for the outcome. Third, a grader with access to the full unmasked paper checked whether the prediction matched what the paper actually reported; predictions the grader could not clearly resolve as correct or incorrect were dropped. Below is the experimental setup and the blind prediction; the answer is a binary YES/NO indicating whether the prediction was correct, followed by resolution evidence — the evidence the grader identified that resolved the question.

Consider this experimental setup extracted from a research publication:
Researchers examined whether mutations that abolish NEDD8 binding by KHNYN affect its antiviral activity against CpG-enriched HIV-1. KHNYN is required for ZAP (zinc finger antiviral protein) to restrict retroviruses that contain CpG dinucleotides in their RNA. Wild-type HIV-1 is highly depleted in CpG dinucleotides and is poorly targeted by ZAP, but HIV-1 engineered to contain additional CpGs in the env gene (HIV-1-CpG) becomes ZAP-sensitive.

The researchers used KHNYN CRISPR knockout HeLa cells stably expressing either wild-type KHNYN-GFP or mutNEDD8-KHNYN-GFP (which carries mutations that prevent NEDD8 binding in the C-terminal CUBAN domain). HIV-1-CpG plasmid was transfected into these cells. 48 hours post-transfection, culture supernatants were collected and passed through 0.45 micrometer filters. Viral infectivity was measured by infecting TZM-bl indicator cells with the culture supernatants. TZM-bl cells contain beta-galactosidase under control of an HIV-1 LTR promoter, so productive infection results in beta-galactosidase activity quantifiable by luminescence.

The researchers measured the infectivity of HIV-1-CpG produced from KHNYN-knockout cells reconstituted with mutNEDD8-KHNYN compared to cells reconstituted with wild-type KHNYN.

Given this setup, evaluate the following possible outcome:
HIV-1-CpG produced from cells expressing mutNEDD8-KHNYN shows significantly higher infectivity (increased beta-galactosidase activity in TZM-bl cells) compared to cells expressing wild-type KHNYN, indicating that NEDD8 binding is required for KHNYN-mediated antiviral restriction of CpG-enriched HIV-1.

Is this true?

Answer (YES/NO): NO